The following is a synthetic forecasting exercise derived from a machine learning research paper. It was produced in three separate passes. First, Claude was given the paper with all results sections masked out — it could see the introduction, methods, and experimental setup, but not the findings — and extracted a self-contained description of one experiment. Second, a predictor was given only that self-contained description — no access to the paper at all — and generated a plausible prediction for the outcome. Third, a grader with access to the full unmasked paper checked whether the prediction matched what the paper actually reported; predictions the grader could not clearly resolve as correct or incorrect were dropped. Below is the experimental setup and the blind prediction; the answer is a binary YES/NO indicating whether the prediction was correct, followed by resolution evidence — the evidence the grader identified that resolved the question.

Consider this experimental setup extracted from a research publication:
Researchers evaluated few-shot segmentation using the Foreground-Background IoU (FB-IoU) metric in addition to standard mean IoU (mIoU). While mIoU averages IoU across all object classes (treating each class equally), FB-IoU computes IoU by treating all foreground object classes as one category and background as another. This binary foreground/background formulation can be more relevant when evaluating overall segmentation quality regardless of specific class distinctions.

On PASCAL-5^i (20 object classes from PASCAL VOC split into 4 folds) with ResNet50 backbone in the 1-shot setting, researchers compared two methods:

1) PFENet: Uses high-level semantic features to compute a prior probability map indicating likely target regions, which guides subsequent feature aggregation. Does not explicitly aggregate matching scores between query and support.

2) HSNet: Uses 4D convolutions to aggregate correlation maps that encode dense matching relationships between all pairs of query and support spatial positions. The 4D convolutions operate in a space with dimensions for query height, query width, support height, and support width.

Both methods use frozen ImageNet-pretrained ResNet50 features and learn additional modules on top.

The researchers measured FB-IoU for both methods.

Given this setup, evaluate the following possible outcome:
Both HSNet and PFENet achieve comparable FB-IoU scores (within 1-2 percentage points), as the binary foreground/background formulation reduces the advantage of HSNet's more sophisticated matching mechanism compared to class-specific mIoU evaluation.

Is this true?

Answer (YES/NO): NO